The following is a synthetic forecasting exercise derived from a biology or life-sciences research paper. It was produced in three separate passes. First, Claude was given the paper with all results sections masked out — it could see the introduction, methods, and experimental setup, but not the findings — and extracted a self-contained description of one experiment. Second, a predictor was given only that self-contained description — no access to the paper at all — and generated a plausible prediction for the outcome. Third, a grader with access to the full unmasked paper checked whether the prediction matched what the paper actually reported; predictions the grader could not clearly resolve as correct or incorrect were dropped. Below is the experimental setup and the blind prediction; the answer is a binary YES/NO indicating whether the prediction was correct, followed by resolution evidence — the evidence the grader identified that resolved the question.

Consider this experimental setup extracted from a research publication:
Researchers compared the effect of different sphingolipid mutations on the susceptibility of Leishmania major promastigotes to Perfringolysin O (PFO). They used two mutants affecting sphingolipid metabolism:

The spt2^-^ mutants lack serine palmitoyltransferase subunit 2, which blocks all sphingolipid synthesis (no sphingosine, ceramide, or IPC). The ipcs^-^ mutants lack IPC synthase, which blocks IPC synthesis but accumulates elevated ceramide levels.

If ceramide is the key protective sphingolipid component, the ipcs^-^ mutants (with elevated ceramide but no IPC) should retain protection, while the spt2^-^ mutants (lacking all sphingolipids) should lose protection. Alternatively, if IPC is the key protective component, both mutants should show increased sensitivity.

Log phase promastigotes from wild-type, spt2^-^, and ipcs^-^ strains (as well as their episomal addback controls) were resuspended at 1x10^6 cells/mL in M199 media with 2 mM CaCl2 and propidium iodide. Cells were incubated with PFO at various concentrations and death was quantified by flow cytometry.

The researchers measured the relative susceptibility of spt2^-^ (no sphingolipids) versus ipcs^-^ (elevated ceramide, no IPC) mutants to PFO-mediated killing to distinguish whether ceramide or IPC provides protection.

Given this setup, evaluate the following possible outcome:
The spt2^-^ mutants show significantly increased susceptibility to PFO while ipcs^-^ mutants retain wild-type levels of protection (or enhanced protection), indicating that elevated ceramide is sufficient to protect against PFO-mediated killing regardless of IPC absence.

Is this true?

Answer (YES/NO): NO